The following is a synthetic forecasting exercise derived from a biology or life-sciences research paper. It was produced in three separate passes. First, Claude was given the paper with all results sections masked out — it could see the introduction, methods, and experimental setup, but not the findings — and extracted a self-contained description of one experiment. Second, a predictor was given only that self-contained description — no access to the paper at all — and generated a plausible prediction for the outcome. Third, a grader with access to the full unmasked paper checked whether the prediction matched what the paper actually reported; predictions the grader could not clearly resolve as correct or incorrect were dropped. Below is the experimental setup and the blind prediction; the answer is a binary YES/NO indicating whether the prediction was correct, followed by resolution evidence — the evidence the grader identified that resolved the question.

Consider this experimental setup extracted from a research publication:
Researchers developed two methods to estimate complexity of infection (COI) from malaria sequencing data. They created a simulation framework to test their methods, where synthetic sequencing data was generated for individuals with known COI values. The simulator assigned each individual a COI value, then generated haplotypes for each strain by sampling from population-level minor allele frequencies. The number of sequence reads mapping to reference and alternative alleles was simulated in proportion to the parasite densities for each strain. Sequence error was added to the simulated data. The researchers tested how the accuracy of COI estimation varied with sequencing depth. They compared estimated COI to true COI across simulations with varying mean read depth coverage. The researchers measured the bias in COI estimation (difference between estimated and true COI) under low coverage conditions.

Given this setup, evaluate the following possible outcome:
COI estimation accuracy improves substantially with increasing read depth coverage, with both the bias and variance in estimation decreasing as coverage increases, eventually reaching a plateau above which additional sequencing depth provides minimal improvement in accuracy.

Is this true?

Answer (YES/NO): NO